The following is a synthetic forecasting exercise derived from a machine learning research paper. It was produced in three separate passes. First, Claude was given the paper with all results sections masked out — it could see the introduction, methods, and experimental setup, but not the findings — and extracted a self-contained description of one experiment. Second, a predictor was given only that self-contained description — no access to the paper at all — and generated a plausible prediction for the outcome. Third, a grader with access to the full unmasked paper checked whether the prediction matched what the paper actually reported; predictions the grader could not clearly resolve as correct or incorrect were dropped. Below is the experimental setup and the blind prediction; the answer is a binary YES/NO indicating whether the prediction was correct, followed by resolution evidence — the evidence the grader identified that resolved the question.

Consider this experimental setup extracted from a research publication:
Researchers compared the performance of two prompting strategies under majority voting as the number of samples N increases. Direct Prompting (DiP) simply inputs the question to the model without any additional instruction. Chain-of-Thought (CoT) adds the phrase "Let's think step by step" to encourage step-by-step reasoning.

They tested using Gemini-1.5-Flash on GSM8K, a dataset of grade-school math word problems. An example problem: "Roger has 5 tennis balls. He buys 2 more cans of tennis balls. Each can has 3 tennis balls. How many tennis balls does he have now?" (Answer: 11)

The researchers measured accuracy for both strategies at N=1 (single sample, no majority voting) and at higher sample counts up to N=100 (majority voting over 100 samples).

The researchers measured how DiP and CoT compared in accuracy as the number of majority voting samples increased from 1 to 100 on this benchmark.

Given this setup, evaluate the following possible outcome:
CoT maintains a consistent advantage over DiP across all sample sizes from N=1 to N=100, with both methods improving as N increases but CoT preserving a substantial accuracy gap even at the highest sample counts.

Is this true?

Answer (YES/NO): NO